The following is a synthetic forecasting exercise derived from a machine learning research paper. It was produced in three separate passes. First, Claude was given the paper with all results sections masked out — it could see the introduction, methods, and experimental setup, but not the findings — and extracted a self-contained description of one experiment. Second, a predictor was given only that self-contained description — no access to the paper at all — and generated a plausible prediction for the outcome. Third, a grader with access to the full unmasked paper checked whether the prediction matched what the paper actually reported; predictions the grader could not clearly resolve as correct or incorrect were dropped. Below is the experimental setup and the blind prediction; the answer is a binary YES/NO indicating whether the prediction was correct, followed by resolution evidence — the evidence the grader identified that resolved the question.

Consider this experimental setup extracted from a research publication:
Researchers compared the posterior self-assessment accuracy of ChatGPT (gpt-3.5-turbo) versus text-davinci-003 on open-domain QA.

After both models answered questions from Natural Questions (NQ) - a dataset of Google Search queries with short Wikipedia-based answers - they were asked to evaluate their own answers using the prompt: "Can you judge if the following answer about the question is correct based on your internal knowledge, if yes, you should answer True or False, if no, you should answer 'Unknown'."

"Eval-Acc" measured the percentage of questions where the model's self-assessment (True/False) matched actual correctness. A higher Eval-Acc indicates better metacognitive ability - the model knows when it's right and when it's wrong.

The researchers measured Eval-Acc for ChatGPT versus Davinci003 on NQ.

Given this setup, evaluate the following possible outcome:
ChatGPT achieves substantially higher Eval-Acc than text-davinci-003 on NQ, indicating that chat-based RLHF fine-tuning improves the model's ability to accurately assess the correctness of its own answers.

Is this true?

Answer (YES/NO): NO